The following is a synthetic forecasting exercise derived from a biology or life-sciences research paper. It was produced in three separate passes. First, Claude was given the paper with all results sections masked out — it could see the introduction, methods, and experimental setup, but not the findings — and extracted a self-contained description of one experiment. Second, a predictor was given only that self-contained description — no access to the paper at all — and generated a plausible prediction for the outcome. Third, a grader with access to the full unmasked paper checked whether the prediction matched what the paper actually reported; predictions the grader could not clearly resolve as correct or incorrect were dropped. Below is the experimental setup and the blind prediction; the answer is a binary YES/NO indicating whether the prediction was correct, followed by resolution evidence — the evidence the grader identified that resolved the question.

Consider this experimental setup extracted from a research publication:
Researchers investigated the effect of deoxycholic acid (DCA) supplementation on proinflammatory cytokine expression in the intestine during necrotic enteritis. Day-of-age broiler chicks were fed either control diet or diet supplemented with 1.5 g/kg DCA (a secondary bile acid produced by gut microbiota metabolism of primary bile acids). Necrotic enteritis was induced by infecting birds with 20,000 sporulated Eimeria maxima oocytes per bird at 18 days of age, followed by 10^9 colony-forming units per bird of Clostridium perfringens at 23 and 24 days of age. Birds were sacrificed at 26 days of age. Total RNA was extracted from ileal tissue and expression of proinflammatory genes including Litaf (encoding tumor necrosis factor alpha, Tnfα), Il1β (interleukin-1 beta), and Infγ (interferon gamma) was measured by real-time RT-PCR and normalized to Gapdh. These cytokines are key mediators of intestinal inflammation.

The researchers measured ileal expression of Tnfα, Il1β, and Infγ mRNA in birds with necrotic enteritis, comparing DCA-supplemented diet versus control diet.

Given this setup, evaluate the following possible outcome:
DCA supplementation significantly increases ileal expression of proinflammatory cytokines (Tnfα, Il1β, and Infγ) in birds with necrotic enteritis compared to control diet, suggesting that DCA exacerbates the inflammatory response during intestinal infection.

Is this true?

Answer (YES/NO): NO